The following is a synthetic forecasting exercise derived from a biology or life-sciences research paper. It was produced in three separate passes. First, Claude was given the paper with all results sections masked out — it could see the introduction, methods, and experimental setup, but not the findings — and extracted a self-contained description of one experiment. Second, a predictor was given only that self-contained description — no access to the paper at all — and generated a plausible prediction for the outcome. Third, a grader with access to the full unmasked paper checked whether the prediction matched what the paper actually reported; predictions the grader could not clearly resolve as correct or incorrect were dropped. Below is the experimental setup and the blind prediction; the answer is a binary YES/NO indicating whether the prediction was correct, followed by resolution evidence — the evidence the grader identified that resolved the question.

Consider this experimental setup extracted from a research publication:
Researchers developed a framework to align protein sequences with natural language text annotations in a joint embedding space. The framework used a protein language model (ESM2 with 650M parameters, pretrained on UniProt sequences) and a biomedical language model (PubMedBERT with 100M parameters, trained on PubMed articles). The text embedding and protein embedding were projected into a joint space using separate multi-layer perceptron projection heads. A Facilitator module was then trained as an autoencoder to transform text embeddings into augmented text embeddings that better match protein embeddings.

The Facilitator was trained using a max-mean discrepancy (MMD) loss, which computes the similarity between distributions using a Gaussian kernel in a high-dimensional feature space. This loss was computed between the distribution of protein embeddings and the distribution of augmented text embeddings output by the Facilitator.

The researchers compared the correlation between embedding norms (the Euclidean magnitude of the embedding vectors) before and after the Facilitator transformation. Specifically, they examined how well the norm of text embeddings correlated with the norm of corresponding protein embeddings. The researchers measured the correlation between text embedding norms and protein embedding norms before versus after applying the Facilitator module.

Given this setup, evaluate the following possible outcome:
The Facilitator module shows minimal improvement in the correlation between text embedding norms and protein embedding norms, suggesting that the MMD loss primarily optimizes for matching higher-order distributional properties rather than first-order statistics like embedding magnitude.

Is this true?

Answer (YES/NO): NO